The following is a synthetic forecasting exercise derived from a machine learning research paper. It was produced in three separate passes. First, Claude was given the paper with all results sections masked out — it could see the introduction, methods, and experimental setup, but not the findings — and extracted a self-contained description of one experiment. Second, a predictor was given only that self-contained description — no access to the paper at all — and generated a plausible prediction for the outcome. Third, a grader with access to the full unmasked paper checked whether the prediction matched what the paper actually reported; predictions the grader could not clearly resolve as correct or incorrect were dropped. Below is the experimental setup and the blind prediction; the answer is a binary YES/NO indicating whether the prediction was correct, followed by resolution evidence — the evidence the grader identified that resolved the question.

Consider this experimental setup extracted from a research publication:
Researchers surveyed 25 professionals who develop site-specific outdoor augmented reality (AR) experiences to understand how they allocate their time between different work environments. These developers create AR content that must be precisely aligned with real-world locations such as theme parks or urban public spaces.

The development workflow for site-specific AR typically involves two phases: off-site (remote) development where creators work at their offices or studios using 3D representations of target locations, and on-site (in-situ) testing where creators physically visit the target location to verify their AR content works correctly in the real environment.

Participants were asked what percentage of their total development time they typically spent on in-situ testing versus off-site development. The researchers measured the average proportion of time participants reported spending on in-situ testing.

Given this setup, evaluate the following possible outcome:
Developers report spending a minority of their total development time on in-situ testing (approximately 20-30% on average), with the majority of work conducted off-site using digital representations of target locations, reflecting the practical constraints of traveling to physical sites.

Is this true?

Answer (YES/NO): NO